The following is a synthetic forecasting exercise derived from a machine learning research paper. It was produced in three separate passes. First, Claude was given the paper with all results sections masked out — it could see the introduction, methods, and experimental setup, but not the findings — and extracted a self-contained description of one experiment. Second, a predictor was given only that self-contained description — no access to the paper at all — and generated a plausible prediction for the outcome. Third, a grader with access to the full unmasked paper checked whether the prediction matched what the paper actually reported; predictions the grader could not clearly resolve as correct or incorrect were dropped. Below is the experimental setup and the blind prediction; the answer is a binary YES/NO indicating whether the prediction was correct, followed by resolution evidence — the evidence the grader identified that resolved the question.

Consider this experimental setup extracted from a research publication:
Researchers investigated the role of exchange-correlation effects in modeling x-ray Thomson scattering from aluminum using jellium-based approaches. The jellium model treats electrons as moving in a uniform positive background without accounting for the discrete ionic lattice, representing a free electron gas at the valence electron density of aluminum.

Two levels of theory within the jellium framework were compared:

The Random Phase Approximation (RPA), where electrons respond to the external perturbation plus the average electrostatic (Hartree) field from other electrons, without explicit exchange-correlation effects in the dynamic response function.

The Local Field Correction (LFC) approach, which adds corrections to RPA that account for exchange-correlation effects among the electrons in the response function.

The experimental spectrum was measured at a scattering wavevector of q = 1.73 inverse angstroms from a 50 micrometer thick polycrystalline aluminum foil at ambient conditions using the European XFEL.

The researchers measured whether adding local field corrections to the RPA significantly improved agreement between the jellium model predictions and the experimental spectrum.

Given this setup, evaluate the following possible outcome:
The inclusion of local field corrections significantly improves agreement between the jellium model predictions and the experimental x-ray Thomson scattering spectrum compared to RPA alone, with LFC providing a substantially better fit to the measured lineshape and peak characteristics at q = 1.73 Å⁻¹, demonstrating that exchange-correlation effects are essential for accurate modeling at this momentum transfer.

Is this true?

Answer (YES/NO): NO